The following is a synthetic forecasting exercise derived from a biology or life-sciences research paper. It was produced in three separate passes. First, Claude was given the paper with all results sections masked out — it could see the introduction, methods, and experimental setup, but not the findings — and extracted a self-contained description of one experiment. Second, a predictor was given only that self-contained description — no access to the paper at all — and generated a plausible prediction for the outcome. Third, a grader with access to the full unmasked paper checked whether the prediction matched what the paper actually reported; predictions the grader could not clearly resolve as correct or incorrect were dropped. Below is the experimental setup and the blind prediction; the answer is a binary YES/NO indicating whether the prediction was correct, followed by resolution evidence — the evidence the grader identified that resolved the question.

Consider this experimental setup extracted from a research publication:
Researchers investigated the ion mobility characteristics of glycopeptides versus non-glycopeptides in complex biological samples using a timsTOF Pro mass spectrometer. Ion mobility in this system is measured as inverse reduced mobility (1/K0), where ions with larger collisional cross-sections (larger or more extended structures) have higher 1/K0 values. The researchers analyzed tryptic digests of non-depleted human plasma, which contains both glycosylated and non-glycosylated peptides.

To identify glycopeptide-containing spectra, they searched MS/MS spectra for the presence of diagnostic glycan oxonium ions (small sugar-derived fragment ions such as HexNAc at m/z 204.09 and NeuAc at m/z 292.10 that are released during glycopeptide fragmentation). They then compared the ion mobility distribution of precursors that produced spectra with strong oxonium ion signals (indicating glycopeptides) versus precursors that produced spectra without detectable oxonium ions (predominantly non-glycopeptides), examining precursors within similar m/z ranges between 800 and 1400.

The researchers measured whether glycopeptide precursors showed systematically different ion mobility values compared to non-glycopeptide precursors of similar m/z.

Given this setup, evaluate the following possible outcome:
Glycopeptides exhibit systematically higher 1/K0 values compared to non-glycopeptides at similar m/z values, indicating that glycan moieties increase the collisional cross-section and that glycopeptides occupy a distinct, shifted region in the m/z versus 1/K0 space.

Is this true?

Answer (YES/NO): YES